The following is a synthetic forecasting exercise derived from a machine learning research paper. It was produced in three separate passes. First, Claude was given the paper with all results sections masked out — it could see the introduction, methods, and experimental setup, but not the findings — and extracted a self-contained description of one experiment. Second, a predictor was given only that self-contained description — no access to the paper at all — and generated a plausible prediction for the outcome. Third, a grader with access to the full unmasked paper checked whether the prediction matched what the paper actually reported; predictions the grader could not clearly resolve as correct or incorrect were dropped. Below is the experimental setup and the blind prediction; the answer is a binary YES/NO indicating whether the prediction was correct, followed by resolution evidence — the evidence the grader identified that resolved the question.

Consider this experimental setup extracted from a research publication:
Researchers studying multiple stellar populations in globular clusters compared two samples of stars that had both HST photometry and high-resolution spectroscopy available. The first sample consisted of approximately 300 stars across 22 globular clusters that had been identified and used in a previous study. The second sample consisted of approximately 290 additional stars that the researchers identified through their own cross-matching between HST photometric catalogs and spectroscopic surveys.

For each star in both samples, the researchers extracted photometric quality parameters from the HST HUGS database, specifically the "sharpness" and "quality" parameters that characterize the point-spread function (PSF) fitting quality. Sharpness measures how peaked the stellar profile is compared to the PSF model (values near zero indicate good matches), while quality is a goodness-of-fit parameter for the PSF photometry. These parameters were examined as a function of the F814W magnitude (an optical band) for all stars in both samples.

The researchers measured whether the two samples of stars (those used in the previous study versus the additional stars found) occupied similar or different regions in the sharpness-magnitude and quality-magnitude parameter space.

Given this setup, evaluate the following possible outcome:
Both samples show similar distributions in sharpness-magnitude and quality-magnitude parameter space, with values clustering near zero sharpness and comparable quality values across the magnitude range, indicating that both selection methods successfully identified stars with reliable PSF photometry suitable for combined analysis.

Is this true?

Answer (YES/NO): YES